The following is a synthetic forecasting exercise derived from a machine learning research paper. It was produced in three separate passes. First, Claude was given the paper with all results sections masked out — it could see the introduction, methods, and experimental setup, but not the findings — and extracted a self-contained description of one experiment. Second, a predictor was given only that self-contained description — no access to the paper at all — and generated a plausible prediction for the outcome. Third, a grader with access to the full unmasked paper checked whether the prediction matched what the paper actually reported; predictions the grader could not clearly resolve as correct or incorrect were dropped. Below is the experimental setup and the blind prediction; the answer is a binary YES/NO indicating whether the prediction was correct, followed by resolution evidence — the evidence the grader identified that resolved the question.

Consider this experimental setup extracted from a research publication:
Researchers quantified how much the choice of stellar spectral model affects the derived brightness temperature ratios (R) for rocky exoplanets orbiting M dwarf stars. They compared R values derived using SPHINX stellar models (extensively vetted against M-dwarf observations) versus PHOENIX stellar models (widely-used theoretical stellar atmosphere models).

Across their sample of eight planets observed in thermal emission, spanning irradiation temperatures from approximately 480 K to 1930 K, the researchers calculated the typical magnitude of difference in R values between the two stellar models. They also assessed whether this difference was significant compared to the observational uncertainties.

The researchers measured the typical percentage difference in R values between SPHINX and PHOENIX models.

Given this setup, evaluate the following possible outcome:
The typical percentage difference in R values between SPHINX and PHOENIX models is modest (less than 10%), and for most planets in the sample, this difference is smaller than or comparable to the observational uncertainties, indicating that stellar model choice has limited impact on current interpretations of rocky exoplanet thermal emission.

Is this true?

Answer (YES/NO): NO